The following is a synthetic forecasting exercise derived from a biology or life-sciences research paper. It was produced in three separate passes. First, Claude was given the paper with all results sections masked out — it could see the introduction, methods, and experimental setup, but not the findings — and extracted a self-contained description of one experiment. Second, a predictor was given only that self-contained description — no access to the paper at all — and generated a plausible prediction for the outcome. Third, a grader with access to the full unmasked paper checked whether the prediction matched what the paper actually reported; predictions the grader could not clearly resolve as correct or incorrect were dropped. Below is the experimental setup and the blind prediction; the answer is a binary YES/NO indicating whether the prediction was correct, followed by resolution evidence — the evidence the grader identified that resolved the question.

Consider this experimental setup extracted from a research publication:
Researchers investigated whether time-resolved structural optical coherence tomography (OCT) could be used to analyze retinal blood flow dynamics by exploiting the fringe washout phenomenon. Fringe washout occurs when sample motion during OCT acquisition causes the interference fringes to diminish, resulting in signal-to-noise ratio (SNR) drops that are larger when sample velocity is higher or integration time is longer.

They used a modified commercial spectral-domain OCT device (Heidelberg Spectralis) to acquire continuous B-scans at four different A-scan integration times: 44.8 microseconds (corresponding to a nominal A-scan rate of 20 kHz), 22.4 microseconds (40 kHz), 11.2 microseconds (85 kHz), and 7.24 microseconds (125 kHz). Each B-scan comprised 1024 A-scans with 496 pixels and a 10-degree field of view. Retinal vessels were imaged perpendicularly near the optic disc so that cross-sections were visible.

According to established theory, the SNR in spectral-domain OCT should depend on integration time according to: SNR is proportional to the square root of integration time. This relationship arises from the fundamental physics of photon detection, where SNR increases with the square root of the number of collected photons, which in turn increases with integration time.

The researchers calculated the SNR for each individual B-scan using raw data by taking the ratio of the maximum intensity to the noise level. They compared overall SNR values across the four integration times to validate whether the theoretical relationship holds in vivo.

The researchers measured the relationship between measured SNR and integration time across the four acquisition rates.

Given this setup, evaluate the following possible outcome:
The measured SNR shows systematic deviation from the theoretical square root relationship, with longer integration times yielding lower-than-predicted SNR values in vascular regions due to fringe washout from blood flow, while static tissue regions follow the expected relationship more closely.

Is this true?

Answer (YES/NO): NO